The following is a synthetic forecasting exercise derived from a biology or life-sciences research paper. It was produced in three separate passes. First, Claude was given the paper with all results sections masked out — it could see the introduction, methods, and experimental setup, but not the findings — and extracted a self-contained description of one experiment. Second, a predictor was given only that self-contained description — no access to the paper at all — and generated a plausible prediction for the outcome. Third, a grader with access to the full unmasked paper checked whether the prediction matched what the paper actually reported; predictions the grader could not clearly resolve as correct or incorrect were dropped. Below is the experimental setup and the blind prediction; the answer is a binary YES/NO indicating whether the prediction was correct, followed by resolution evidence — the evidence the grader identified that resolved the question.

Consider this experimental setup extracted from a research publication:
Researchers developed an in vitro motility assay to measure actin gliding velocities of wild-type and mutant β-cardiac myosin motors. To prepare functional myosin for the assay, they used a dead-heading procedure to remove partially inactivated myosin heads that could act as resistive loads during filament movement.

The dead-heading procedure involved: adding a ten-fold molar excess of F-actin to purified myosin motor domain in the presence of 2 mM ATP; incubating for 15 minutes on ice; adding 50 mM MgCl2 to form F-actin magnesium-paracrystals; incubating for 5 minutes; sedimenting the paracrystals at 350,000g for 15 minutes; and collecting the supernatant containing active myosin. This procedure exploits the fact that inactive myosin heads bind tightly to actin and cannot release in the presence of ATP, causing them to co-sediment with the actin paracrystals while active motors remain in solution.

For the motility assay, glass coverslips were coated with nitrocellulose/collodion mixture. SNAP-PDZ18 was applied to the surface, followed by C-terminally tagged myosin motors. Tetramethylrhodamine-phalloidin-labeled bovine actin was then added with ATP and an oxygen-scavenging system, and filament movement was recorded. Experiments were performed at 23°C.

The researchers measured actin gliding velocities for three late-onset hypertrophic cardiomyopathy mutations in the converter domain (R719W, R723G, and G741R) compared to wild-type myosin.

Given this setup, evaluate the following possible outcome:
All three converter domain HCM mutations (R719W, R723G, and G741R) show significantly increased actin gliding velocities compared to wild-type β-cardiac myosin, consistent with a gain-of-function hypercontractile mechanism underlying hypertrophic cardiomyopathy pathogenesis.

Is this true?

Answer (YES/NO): NO